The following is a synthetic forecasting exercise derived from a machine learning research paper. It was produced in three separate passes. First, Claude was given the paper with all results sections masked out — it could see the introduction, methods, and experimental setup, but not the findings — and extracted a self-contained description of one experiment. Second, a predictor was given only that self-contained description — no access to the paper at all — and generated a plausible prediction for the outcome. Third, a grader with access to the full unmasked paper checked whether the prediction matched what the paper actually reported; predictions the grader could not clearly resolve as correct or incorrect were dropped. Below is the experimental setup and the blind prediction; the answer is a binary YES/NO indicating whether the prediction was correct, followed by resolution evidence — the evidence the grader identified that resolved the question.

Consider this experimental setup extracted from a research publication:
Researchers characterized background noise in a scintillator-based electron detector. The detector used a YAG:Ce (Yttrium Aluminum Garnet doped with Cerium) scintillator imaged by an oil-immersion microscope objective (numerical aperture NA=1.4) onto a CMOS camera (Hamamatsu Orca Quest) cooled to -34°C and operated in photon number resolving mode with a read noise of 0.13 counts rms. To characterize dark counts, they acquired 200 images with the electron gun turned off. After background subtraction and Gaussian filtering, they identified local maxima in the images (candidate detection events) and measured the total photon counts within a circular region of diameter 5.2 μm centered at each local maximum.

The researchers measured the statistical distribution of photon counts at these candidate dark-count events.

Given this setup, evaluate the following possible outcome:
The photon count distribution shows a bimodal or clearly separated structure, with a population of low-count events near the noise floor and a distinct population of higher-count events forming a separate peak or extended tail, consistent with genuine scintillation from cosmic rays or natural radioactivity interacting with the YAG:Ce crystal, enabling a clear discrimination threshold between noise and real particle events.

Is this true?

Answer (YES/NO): NO